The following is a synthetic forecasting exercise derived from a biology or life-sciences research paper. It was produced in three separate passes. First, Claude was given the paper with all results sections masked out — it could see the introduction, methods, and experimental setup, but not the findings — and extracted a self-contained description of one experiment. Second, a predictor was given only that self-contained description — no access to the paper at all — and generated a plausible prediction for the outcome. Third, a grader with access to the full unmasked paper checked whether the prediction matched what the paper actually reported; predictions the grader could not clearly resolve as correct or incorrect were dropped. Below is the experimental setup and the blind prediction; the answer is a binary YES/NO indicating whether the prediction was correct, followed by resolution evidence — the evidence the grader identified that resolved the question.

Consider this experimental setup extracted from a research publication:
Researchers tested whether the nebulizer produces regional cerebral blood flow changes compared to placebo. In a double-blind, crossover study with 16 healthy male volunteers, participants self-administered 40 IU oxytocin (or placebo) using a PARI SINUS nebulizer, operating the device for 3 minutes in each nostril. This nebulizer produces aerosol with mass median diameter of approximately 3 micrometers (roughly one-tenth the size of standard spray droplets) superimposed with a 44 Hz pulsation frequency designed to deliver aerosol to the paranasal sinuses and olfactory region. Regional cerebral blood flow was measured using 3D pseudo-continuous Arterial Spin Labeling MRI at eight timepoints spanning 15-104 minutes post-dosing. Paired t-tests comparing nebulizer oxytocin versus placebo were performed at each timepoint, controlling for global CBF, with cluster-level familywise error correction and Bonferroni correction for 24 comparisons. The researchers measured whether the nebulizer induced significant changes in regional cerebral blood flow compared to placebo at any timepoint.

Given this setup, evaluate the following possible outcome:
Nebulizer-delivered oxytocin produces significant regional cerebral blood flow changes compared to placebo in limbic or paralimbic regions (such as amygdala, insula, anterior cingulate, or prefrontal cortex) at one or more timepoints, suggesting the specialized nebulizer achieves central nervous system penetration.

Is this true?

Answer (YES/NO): YES